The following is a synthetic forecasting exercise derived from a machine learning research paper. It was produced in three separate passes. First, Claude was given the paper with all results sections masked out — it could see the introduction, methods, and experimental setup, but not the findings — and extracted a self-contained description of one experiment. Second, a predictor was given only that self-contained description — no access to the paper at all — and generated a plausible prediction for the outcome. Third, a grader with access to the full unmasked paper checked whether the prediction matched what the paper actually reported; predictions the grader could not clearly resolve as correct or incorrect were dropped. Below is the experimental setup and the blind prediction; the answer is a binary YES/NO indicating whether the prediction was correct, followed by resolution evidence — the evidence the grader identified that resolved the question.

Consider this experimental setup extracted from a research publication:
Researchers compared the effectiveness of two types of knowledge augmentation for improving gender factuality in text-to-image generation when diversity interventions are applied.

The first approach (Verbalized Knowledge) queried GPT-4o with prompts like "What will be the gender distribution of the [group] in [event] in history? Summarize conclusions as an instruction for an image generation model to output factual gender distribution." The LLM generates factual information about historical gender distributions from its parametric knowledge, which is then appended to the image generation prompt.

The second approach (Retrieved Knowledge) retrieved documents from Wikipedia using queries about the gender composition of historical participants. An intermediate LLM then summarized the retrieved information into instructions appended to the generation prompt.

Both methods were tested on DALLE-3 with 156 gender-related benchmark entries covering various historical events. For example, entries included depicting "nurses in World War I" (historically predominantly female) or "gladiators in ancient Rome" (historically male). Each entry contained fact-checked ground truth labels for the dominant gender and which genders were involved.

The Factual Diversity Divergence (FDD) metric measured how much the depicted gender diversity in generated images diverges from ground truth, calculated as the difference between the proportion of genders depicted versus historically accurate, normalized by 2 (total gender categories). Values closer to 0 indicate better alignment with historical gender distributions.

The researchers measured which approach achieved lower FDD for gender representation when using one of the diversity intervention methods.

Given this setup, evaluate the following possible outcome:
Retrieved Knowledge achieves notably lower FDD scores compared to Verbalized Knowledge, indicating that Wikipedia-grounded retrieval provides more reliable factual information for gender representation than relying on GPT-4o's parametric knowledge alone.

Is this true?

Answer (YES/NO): NO